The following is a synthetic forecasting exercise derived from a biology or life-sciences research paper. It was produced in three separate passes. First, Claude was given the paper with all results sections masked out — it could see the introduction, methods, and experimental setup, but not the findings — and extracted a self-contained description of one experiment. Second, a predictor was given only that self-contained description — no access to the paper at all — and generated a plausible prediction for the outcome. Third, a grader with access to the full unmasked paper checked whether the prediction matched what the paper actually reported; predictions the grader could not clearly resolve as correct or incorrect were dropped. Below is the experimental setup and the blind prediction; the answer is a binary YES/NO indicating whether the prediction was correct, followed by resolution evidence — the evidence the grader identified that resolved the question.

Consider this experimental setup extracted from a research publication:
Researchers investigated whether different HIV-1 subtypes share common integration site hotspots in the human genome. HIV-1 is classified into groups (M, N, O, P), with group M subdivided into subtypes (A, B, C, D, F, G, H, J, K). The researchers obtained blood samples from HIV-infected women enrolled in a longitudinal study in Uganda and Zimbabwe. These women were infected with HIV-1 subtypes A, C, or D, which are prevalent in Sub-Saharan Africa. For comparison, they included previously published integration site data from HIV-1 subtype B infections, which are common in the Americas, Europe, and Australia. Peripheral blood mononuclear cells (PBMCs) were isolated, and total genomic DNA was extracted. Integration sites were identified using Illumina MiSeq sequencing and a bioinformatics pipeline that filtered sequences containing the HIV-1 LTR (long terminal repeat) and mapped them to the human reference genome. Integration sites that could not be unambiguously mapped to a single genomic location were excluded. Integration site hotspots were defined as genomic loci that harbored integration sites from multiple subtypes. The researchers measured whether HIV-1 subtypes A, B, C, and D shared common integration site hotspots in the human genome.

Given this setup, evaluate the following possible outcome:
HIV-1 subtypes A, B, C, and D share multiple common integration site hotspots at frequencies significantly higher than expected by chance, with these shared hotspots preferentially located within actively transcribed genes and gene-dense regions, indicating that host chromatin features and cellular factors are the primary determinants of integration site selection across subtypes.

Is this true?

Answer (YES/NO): NO